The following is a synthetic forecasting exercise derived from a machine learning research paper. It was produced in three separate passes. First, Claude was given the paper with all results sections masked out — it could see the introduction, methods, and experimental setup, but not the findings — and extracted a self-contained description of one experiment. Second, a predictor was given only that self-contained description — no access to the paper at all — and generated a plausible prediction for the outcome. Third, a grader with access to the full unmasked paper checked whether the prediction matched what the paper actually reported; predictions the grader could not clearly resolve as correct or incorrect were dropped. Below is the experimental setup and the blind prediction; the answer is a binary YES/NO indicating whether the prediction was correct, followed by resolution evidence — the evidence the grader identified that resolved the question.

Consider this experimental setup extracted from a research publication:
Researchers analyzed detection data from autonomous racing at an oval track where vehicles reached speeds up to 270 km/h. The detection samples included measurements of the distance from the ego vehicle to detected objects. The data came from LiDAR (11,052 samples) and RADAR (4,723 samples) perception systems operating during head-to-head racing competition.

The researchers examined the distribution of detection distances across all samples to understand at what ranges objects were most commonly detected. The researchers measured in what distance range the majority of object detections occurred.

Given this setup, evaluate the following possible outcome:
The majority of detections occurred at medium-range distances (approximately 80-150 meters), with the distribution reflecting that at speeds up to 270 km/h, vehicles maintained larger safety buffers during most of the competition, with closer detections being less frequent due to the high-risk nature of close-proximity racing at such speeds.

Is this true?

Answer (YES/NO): NO